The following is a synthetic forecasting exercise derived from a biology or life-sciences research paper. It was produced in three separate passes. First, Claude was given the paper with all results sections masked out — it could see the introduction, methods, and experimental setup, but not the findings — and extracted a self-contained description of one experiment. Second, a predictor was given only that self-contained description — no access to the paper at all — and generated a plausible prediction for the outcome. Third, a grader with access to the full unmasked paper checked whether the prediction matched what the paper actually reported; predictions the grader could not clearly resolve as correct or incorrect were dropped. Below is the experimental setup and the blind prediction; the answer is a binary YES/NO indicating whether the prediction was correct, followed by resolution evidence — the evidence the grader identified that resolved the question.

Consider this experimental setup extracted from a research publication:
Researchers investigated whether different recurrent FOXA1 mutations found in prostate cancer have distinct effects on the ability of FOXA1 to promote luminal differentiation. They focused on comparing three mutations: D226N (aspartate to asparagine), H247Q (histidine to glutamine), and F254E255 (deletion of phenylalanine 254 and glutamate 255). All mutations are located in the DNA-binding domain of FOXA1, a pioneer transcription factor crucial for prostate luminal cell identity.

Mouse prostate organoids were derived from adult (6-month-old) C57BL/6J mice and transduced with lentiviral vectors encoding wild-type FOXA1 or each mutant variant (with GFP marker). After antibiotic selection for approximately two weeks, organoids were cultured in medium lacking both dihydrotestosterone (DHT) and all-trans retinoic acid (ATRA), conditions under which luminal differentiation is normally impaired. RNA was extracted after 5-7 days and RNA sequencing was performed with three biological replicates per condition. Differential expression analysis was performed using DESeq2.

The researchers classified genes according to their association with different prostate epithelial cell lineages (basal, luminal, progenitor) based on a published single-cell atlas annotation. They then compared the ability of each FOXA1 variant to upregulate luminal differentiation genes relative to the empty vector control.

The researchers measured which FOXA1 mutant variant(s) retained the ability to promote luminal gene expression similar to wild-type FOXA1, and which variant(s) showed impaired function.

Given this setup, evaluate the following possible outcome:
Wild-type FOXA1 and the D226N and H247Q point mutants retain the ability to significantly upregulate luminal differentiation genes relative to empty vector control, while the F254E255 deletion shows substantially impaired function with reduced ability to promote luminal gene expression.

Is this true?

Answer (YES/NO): NO